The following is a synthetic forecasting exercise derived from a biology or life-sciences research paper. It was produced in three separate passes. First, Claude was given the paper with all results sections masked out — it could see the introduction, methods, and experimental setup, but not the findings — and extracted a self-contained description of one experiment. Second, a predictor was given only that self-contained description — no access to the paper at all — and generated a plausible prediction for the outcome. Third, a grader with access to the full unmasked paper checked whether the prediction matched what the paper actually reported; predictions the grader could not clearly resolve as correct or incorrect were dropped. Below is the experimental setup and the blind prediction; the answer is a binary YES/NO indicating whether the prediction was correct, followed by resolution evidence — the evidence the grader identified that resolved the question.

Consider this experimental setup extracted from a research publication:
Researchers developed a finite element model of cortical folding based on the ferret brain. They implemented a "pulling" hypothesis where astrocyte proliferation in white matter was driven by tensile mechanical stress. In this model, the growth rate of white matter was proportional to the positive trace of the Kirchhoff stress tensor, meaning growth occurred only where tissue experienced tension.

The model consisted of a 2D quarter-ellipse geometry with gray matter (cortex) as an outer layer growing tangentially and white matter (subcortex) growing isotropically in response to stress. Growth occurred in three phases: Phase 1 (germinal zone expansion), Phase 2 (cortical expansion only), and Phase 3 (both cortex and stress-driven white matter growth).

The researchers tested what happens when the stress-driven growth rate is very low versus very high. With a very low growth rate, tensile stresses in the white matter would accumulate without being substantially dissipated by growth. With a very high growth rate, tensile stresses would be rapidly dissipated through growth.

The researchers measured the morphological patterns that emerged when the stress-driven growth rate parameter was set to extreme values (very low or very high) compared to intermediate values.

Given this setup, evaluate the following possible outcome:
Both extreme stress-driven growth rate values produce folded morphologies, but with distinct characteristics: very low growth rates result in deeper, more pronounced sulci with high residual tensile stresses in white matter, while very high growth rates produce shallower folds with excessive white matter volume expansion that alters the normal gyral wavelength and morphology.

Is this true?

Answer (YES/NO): NO